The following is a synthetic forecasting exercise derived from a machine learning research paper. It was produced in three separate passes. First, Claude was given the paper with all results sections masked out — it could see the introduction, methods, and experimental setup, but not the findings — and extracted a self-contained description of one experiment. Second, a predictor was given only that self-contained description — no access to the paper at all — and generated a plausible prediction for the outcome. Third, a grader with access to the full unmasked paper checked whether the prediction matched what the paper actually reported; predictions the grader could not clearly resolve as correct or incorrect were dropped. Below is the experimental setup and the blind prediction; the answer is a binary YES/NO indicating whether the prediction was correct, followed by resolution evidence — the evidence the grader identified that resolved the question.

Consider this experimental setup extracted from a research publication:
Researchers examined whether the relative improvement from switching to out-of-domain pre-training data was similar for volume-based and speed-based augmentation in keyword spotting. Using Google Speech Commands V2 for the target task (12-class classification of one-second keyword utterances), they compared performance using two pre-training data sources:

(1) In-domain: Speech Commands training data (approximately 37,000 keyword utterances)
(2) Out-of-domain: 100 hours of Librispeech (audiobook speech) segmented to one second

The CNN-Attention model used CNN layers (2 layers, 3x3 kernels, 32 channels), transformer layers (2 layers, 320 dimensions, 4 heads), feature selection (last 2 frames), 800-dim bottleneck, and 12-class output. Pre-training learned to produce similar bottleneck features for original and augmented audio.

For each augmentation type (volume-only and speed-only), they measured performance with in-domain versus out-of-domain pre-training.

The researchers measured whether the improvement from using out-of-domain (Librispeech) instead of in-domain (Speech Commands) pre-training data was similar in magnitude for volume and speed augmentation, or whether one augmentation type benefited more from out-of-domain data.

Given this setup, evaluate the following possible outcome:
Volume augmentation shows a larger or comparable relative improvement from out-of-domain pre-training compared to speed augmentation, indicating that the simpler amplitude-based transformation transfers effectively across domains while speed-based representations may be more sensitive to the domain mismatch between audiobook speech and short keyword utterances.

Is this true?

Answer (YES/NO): NO